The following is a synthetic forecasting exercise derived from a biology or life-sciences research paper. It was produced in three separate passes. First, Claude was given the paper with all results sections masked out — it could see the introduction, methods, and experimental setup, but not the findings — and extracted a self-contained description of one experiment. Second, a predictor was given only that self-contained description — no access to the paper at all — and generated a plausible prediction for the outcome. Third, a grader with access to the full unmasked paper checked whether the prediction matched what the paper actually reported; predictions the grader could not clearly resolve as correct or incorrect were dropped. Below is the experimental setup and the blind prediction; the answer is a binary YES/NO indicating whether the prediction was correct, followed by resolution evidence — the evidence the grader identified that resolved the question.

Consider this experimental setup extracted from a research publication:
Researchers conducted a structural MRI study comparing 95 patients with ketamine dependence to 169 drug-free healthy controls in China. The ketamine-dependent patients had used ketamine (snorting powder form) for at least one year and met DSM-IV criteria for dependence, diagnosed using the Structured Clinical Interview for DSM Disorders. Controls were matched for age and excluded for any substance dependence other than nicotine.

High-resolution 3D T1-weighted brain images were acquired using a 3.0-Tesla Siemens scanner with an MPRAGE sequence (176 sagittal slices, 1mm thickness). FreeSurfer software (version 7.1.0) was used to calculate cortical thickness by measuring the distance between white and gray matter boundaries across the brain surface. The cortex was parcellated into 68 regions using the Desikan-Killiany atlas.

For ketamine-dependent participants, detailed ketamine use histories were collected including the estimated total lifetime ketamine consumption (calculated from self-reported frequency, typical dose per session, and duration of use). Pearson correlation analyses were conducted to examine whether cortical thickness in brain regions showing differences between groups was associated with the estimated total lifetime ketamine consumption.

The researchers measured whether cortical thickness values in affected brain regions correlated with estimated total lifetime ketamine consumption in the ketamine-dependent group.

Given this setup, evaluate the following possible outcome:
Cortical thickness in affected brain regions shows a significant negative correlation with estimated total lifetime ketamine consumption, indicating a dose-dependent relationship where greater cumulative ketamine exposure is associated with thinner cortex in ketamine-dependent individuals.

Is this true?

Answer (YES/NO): YES